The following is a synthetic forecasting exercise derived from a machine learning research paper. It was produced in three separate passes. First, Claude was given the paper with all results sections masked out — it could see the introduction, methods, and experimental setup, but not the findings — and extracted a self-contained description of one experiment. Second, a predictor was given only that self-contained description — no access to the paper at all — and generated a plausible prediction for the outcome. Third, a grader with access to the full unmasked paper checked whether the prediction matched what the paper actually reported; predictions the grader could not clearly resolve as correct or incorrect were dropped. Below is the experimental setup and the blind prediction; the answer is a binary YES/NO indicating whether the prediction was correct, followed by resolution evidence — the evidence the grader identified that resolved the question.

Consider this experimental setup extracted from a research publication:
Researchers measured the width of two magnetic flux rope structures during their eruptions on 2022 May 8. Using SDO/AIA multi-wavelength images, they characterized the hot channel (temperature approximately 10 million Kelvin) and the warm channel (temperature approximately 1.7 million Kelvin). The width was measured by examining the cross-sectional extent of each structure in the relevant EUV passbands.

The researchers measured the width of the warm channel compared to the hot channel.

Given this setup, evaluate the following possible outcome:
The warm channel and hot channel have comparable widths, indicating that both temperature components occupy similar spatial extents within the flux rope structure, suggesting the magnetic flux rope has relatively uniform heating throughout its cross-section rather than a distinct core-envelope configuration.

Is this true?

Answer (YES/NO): NO